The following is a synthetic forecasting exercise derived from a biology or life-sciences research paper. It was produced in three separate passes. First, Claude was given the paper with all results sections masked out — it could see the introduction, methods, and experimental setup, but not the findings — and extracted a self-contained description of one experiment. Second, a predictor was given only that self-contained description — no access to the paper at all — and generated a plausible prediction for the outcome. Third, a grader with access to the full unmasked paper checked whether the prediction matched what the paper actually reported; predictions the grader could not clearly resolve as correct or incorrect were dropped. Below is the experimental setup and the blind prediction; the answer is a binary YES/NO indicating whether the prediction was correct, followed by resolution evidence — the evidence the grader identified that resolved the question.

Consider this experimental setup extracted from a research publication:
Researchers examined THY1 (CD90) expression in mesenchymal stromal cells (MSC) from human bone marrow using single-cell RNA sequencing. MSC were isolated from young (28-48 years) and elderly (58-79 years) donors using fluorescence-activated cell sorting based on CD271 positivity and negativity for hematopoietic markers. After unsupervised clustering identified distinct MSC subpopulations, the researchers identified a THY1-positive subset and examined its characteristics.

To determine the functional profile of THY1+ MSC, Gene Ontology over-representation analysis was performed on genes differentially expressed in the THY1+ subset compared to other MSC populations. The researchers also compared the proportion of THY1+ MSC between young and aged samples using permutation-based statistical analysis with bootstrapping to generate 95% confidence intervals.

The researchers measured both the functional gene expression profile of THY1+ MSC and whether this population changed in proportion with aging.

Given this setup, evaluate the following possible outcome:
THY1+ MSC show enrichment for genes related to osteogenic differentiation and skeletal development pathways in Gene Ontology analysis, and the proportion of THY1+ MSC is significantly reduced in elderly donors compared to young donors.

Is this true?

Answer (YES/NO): NO